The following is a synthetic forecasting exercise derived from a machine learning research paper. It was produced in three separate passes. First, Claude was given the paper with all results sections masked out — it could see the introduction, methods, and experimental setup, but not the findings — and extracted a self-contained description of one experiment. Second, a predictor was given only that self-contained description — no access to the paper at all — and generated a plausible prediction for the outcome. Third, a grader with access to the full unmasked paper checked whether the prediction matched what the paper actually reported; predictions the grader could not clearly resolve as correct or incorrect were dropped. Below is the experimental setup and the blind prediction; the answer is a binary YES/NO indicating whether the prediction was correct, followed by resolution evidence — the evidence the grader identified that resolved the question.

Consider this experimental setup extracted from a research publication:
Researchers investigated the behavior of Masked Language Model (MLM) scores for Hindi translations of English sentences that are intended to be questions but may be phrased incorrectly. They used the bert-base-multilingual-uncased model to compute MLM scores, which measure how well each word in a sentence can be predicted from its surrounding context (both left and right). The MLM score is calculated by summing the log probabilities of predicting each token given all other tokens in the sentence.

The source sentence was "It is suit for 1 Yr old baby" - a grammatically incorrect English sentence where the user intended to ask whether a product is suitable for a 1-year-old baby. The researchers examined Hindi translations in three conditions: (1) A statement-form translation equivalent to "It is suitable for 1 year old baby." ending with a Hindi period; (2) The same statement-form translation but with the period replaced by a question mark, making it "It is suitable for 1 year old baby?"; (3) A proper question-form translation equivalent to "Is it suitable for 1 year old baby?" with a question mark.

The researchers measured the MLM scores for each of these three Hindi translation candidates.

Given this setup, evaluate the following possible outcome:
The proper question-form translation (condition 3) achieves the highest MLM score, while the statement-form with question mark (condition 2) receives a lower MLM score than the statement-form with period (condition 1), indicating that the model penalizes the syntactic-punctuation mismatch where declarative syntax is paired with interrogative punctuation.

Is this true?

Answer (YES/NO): NO